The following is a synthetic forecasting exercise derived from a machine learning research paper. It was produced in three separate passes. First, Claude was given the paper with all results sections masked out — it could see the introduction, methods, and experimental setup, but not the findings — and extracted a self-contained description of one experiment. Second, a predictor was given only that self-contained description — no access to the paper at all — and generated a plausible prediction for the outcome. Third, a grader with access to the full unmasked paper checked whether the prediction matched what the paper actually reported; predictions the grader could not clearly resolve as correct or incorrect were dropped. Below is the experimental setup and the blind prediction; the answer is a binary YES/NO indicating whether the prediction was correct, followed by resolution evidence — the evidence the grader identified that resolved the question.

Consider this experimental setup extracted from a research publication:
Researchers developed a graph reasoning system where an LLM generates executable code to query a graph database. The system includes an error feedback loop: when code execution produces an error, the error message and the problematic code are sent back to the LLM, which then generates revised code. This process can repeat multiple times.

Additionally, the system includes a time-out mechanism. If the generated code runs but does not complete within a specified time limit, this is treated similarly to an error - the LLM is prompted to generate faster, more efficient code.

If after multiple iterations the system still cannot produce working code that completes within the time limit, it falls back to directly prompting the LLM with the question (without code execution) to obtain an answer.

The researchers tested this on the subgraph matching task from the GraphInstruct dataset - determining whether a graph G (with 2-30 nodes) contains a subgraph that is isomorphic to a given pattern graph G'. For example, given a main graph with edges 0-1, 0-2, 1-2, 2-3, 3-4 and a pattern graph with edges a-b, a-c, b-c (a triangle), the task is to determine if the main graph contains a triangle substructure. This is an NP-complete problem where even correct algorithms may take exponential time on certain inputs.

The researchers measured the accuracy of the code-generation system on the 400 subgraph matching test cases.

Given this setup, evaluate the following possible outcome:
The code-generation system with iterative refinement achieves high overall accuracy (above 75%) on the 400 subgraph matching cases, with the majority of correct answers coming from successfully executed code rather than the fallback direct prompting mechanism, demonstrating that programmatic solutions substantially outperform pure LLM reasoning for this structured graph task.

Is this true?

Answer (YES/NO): NO